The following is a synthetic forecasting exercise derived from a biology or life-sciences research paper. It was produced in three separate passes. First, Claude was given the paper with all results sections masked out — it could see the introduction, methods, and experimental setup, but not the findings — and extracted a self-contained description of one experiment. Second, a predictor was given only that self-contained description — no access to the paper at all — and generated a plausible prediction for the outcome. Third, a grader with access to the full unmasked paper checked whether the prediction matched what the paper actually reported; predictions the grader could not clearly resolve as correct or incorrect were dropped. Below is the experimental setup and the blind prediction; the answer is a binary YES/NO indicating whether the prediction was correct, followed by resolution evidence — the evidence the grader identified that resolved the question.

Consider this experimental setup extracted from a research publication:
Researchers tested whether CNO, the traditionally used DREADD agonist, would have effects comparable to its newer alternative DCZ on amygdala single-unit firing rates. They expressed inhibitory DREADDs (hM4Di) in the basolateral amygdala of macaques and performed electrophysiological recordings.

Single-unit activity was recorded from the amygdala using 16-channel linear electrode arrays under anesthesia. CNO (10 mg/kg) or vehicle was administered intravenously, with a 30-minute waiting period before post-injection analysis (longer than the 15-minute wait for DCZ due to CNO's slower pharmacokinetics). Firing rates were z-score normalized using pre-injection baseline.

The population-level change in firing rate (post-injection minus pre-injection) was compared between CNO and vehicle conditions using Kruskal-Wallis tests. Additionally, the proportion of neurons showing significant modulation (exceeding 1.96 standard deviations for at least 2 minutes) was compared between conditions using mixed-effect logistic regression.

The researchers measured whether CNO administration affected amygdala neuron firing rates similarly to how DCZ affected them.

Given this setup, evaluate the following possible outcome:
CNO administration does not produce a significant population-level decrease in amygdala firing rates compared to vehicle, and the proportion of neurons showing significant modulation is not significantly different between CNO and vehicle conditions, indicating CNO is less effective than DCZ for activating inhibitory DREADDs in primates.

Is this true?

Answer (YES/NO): NO